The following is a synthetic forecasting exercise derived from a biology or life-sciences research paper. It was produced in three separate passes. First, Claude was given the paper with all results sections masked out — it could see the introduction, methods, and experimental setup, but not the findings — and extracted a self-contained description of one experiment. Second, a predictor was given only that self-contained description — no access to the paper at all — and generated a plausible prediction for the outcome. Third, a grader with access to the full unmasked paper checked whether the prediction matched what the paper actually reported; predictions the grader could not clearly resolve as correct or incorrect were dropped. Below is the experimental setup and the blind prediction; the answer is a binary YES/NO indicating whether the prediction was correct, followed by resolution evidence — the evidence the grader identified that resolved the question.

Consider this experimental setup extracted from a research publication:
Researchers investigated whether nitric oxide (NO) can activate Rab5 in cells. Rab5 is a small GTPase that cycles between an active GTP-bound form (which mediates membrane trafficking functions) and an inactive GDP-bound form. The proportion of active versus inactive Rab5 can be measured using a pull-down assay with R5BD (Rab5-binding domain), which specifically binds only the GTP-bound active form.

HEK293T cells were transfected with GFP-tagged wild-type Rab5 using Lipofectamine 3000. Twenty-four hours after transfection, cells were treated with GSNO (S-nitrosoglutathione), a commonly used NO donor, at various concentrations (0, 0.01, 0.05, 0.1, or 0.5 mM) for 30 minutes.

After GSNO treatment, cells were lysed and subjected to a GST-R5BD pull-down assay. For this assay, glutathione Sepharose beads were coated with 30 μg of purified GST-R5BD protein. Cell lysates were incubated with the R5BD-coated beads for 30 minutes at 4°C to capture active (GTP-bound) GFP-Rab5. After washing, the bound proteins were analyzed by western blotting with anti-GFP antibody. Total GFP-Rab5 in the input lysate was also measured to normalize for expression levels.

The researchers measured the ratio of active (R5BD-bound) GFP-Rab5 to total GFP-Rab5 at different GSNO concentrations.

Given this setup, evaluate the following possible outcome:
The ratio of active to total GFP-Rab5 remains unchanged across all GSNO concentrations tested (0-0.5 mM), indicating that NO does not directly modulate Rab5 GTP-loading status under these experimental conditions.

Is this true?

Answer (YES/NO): NO